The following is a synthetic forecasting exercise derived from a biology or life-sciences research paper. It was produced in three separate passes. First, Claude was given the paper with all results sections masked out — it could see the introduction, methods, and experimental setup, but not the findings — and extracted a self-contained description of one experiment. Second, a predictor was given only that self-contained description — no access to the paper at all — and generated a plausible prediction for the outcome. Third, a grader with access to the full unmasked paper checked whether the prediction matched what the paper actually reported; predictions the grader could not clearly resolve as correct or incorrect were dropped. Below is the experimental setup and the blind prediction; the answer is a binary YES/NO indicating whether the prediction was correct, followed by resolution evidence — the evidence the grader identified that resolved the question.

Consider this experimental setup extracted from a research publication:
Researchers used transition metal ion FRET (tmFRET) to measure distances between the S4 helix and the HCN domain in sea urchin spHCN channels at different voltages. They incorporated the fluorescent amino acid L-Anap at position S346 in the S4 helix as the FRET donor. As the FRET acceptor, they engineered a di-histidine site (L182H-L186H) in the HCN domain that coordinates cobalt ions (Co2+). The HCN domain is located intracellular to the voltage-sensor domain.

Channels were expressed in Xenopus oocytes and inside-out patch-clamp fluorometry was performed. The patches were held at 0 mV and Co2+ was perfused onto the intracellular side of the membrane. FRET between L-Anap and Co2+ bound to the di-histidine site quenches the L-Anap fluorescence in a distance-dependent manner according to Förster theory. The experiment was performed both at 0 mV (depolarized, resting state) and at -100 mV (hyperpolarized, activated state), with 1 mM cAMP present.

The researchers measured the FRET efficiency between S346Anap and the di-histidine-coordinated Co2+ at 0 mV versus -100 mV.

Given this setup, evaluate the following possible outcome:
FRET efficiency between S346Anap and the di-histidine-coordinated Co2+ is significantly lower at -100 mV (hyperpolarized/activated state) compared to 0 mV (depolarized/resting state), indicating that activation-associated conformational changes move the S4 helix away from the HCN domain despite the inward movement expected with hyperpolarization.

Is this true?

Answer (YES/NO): NO